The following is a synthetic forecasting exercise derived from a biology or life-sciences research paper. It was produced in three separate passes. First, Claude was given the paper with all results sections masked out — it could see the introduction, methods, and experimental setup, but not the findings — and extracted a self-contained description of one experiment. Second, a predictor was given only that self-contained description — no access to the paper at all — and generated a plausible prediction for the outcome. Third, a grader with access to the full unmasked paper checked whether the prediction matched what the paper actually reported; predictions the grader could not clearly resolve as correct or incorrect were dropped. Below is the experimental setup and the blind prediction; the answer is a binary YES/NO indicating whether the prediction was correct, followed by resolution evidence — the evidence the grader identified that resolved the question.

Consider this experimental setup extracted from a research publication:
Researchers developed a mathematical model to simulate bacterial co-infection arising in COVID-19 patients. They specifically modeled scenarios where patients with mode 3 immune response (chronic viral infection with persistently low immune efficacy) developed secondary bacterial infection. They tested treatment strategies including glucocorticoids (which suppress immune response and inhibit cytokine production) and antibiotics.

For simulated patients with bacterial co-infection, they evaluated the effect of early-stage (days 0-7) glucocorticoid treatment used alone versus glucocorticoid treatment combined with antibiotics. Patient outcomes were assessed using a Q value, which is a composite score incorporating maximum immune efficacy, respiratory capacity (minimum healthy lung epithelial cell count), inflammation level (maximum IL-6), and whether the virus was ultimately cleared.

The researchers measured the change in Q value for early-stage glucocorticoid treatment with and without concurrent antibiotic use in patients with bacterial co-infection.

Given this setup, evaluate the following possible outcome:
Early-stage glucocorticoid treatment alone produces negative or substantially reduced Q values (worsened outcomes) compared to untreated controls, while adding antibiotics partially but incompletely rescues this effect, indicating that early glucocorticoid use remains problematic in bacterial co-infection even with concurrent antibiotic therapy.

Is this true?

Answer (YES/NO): NO